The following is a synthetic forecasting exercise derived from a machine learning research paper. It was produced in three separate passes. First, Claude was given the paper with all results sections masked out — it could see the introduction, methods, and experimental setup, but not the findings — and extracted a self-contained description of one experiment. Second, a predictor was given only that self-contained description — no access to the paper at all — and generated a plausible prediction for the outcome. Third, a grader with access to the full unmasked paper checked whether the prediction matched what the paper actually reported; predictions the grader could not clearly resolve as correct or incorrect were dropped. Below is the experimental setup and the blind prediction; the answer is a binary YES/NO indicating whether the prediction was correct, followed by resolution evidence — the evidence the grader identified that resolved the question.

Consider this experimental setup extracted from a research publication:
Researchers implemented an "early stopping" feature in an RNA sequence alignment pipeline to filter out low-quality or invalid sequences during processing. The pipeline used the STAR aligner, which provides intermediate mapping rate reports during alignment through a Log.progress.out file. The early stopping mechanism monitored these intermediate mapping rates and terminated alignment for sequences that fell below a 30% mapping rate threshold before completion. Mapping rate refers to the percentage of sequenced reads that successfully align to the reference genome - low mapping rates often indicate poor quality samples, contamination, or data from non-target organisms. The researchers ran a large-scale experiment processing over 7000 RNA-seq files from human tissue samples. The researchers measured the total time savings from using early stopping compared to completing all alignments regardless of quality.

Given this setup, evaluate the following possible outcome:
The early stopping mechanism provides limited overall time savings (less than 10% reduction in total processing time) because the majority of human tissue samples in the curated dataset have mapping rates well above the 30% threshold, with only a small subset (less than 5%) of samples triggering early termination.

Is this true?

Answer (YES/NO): NO